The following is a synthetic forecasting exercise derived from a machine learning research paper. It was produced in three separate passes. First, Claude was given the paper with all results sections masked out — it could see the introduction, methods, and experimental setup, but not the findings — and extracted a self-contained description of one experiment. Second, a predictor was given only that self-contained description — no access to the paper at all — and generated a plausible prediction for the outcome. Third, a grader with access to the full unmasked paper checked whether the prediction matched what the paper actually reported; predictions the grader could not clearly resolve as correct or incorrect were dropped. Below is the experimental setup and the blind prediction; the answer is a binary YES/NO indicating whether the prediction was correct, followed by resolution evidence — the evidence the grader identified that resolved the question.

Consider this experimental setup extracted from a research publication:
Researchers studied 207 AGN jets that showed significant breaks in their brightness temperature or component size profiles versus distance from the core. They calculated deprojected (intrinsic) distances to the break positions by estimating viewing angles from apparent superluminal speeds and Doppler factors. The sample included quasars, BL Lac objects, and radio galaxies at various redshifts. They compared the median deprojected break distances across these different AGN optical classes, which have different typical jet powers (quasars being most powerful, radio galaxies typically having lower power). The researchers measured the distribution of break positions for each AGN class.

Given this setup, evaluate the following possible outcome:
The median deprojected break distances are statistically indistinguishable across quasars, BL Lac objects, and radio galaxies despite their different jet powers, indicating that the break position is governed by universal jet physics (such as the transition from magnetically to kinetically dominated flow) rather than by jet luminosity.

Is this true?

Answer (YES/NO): NO